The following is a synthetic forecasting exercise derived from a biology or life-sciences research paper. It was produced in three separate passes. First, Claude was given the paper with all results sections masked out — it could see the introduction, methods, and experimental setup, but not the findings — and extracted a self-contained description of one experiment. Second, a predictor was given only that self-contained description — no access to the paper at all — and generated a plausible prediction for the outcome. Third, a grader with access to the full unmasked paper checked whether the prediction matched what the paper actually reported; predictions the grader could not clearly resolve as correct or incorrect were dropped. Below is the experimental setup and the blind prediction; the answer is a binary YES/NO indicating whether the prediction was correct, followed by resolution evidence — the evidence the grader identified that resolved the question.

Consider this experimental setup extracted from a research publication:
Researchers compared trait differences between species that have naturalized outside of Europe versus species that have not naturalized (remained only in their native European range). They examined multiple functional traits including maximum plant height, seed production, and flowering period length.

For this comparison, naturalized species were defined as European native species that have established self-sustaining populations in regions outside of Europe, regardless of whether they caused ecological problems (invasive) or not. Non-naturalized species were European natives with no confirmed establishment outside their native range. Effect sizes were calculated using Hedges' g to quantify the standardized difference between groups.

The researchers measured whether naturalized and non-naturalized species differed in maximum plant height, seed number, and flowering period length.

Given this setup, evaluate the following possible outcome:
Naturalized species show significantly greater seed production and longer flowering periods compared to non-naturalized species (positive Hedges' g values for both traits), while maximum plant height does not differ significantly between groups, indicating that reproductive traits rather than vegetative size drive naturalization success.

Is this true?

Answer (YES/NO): NO